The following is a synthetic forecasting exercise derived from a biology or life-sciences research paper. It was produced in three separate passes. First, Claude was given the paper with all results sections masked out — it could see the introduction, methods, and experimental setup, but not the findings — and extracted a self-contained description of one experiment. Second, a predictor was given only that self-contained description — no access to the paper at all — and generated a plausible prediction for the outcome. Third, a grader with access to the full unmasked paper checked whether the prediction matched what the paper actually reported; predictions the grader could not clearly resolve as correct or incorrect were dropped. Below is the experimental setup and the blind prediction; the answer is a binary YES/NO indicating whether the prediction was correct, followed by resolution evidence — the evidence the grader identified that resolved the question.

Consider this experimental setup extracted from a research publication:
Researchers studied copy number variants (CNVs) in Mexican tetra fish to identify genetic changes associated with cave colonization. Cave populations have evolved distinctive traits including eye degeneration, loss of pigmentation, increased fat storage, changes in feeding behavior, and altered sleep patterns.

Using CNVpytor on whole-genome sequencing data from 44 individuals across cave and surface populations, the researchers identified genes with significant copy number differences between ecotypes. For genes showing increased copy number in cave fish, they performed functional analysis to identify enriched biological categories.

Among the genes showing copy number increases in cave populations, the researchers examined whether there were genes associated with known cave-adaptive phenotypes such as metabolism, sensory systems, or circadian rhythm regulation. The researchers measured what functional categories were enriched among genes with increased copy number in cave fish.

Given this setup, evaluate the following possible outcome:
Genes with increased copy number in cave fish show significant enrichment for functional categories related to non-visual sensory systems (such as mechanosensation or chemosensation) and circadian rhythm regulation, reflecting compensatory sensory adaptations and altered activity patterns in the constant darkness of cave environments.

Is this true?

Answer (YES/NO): NO